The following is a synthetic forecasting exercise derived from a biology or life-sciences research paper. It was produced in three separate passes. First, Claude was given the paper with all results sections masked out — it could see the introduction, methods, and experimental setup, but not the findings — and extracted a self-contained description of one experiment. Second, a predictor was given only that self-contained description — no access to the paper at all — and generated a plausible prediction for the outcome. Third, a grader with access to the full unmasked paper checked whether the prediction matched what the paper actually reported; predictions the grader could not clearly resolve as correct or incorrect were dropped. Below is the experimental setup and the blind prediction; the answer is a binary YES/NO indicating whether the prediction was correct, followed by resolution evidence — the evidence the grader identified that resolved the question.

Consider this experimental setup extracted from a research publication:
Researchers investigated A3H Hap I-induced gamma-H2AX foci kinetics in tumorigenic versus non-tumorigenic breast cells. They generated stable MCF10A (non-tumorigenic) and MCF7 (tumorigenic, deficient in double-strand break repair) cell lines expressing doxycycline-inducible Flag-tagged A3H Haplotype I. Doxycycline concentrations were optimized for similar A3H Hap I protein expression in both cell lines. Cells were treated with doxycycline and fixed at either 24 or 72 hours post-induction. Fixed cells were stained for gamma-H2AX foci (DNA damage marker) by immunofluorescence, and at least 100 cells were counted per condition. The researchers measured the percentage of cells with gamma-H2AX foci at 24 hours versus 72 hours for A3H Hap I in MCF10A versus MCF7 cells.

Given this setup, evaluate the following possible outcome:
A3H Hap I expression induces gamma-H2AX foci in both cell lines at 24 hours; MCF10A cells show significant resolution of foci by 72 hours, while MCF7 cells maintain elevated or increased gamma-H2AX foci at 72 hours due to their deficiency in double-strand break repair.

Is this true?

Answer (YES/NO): NO